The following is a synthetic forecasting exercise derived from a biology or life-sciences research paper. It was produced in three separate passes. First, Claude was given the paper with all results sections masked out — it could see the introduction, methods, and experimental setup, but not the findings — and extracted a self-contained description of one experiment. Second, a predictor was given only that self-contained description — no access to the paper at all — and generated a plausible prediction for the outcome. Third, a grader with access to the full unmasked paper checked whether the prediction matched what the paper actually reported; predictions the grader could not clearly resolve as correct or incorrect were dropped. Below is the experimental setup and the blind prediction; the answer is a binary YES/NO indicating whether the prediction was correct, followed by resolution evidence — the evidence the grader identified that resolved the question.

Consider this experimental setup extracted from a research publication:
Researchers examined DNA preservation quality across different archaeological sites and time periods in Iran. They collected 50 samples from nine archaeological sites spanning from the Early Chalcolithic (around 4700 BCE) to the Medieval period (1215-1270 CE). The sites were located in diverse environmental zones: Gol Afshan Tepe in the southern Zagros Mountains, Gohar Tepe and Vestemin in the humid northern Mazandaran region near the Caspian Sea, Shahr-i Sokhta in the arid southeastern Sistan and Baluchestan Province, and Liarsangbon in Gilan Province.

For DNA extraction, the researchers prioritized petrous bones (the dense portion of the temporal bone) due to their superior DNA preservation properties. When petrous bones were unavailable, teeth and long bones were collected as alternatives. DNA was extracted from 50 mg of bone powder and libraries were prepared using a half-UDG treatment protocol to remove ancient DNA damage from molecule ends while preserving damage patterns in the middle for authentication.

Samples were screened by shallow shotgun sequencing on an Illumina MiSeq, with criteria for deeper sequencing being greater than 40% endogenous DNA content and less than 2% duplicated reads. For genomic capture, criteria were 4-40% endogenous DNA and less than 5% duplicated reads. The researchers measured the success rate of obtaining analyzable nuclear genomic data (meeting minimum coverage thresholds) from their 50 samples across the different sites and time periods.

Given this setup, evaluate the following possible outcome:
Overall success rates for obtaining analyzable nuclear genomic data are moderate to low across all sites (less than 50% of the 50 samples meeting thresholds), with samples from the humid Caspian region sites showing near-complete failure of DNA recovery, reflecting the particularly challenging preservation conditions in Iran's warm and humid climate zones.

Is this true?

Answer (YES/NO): NO